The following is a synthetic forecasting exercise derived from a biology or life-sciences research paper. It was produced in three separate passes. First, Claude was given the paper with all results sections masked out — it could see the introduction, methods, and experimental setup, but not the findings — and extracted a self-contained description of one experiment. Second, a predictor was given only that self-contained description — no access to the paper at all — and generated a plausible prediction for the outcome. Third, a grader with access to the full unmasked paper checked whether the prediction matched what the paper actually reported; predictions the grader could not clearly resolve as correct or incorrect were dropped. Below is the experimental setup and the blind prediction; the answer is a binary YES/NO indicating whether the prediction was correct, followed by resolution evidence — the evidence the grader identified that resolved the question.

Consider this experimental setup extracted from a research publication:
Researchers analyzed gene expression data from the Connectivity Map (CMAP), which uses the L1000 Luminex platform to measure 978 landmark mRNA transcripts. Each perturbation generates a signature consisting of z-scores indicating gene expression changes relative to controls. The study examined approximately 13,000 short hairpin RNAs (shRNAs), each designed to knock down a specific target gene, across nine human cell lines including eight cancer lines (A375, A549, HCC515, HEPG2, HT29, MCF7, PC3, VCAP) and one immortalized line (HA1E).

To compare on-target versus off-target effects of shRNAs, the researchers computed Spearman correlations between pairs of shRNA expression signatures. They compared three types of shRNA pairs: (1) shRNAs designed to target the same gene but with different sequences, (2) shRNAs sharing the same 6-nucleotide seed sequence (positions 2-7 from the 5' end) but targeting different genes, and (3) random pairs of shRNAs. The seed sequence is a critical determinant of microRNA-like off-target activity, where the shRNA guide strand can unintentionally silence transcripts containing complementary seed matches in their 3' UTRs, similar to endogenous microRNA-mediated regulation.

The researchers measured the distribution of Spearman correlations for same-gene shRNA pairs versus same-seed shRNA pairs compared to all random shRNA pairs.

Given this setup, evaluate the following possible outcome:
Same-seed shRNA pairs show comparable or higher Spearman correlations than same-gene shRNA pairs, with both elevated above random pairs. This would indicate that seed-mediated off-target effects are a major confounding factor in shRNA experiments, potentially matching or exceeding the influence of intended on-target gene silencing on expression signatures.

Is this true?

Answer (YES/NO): YES